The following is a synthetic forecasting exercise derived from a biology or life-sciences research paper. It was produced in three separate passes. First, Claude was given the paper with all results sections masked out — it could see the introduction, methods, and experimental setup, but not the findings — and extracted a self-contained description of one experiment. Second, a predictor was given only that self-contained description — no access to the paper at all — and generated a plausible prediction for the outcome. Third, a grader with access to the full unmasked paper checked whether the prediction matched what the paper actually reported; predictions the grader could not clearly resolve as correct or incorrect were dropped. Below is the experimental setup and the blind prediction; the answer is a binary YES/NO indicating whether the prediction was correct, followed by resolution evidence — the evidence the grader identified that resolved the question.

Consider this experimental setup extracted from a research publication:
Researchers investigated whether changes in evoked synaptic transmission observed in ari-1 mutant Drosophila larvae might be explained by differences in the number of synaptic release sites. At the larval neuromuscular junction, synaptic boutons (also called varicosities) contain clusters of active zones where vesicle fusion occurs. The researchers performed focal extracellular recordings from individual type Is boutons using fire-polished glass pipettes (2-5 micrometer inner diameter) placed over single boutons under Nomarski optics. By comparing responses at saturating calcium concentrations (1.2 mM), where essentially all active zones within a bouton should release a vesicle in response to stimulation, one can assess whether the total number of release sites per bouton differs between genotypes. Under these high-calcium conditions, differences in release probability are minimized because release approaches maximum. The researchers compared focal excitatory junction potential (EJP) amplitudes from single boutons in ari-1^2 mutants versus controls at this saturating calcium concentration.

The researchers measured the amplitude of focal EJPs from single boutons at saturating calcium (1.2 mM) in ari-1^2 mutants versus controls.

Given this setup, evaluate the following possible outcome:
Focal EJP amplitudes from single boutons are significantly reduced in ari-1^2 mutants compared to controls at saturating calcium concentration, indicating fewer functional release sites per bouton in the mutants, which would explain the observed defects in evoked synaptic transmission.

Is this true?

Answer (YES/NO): NO